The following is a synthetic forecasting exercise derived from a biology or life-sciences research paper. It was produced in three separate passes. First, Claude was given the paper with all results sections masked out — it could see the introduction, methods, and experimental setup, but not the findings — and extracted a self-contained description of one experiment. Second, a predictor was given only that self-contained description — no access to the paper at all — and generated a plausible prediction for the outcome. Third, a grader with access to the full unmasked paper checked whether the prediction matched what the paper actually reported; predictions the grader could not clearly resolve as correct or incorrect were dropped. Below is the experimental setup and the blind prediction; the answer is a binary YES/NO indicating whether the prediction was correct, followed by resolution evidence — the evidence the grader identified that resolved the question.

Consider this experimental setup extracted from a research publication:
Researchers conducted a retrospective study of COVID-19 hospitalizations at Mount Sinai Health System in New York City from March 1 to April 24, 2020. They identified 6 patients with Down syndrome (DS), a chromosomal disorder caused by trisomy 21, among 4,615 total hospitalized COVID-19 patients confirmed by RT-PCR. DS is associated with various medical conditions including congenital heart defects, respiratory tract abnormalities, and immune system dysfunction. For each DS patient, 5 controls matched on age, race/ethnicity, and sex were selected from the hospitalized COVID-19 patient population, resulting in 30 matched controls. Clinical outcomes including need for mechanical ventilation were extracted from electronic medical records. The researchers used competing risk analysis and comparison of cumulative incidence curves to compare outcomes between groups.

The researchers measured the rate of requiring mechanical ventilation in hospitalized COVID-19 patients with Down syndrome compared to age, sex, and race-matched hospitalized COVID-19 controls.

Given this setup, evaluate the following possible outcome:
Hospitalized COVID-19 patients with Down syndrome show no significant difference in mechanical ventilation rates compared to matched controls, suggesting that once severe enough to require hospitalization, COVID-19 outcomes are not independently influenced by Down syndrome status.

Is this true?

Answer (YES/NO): YES